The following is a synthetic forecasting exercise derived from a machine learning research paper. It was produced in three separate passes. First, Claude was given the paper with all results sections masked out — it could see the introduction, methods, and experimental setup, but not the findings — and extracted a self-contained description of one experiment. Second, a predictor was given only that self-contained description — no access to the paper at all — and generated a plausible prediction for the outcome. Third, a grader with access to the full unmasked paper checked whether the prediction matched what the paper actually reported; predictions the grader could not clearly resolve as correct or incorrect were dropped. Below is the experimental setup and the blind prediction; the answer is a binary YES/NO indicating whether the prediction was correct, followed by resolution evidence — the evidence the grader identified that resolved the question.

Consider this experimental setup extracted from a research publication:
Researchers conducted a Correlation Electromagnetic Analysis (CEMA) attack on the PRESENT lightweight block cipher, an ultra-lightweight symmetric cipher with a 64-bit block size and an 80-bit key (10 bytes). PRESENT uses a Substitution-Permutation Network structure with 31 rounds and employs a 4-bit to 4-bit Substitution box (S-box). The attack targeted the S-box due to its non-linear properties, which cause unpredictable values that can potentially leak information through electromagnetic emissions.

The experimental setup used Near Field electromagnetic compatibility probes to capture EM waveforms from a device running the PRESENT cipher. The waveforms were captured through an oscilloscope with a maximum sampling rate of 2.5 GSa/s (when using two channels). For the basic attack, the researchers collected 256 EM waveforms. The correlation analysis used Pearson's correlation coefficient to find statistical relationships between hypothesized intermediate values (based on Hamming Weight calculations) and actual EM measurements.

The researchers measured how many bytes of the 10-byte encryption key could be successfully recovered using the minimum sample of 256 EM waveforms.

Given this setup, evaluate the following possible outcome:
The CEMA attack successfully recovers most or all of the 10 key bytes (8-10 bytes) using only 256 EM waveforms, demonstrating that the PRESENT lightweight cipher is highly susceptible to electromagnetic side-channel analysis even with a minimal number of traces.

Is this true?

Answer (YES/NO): NO